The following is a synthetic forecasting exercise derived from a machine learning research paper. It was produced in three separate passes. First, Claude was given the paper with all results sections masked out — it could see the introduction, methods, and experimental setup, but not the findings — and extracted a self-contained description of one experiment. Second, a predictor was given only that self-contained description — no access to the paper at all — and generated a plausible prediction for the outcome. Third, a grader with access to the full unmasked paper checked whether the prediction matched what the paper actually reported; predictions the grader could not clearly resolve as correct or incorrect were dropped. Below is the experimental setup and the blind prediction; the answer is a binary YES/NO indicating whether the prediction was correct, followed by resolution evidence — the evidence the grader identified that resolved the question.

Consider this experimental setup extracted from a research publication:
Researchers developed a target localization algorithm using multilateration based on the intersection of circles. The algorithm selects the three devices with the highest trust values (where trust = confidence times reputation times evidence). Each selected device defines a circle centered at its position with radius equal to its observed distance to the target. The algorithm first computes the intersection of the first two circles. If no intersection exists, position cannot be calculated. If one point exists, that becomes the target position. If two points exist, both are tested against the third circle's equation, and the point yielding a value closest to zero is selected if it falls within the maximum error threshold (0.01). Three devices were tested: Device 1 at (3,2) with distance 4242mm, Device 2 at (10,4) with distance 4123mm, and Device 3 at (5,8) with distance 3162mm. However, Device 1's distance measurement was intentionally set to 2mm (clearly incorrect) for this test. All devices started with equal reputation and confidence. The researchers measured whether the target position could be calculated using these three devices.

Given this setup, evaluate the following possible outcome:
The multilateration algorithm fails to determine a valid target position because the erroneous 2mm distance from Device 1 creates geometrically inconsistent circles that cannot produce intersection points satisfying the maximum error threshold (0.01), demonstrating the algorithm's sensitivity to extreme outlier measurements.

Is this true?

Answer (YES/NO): NO